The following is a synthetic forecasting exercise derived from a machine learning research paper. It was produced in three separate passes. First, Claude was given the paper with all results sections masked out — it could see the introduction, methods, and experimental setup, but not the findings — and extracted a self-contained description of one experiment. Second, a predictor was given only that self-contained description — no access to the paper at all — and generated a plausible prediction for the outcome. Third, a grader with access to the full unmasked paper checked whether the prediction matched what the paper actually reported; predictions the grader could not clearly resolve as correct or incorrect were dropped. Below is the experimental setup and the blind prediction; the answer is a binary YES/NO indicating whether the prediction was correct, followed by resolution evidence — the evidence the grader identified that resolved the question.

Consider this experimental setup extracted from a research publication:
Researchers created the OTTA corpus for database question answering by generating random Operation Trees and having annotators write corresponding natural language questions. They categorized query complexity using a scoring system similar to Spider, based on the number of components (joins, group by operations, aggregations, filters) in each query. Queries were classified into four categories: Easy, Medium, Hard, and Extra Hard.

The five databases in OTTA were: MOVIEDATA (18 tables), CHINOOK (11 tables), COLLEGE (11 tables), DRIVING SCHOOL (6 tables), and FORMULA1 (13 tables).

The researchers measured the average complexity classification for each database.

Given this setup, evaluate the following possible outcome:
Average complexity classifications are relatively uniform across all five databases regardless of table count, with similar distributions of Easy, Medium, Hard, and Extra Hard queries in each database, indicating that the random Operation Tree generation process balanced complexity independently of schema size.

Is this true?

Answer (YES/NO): NO